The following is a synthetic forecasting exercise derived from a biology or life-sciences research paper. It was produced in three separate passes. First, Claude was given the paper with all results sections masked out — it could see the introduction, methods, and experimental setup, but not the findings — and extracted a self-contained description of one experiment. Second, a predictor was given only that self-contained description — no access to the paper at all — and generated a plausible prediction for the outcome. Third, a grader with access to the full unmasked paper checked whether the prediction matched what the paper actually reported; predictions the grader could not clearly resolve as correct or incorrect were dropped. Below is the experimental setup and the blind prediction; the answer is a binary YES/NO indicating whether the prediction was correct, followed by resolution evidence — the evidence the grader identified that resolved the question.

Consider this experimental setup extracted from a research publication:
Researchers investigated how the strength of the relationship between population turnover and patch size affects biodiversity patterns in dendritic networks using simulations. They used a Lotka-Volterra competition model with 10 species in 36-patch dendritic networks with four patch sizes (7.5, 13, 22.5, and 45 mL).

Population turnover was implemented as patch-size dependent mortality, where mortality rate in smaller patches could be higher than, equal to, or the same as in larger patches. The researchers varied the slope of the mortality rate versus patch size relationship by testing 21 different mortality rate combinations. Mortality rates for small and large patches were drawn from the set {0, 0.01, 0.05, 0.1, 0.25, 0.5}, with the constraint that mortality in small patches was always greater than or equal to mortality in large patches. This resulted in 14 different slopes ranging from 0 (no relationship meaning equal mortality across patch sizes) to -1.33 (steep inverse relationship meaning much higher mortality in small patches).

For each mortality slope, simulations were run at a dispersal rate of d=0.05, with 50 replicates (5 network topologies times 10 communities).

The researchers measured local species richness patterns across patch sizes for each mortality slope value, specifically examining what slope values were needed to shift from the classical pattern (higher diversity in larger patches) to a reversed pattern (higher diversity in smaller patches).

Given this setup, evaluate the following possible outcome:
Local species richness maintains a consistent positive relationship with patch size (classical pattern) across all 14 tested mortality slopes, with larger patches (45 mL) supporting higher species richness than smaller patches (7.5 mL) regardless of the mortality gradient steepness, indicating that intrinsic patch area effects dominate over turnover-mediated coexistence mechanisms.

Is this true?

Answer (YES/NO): NO